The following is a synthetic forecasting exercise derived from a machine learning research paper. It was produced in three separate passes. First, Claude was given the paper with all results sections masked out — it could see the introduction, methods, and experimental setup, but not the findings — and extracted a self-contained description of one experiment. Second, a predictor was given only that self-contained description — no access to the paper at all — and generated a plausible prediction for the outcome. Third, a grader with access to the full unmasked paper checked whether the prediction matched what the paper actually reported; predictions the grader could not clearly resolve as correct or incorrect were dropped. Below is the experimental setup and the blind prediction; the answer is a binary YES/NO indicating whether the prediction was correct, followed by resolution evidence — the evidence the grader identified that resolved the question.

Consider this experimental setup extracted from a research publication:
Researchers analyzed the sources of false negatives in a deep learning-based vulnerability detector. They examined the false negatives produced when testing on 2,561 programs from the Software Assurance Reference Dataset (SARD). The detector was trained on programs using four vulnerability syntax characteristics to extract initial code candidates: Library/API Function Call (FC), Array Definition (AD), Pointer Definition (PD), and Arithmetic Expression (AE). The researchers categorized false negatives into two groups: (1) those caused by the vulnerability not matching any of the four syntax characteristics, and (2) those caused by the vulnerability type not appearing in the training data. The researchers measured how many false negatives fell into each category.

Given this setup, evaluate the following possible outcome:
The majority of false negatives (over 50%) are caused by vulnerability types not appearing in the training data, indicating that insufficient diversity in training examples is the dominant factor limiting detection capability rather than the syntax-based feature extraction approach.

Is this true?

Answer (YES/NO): YES